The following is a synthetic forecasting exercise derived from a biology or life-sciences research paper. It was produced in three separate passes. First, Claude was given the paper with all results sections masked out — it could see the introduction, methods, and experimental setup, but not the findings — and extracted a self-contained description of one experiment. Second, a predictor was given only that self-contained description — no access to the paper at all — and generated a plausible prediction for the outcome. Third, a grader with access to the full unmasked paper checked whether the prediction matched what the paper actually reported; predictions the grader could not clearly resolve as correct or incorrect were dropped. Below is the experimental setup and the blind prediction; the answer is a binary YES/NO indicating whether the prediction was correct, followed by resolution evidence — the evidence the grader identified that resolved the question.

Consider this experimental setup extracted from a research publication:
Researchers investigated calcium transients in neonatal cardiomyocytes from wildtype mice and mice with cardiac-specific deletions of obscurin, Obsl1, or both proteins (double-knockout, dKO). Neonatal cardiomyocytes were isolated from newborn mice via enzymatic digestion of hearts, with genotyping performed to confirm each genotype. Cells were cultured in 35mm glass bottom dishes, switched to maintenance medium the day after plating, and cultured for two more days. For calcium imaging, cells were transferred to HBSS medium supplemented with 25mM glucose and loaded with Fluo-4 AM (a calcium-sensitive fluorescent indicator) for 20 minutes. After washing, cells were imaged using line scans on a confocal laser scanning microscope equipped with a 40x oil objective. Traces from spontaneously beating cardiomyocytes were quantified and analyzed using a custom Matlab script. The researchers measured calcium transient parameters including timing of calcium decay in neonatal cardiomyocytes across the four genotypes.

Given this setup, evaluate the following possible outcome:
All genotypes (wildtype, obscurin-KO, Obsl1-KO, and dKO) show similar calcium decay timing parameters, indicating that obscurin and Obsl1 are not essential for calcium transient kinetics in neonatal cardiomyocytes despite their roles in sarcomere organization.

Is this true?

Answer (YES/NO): NO